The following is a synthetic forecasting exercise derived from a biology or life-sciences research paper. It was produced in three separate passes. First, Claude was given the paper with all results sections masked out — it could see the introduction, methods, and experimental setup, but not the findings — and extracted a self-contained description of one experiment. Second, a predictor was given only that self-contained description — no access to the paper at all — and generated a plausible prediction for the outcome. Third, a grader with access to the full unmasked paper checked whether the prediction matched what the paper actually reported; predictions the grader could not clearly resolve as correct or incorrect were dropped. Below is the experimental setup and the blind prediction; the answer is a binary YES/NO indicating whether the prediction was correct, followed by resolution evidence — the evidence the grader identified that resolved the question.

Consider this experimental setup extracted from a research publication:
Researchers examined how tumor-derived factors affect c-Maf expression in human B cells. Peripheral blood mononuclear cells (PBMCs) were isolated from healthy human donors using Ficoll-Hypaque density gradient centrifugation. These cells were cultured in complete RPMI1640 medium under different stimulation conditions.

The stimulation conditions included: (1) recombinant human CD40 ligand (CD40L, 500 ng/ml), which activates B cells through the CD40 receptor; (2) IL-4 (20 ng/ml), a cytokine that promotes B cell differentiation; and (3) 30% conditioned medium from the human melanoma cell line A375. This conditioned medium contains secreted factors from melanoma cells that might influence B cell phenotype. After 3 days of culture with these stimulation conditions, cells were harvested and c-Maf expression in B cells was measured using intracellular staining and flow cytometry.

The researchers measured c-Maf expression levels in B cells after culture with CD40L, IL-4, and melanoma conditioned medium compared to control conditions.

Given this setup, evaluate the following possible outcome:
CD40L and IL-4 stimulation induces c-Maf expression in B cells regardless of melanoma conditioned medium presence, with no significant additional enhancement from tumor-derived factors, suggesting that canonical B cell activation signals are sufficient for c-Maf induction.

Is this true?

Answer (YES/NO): NO